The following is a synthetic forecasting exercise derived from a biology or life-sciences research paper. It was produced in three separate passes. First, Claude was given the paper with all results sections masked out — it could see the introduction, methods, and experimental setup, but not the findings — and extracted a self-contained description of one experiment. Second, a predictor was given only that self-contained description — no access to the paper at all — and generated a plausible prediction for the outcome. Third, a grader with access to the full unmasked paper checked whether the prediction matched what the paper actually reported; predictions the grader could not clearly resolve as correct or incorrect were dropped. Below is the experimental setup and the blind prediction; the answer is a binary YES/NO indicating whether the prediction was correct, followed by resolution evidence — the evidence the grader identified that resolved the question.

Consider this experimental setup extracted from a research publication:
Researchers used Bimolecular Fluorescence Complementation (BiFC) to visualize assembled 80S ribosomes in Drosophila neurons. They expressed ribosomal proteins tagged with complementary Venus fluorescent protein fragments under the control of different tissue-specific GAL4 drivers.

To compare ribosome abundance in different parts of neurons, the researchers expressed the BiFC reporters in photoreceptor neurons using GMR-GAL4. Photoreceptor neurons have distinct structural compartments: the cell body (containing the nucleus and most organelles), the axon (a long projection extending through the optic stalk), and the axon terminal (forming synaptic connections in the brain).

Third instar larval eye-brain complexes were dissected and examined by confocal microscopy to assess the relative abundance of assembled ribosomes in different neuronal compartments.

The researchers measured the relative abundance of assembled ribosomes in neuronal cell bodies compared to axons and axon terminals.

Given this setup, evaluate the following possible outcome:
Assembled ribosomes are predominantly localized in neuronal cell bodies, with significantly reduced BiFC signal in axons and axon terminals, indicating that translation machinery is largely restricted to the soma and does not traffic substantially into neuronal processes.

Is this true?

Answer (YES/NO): NO